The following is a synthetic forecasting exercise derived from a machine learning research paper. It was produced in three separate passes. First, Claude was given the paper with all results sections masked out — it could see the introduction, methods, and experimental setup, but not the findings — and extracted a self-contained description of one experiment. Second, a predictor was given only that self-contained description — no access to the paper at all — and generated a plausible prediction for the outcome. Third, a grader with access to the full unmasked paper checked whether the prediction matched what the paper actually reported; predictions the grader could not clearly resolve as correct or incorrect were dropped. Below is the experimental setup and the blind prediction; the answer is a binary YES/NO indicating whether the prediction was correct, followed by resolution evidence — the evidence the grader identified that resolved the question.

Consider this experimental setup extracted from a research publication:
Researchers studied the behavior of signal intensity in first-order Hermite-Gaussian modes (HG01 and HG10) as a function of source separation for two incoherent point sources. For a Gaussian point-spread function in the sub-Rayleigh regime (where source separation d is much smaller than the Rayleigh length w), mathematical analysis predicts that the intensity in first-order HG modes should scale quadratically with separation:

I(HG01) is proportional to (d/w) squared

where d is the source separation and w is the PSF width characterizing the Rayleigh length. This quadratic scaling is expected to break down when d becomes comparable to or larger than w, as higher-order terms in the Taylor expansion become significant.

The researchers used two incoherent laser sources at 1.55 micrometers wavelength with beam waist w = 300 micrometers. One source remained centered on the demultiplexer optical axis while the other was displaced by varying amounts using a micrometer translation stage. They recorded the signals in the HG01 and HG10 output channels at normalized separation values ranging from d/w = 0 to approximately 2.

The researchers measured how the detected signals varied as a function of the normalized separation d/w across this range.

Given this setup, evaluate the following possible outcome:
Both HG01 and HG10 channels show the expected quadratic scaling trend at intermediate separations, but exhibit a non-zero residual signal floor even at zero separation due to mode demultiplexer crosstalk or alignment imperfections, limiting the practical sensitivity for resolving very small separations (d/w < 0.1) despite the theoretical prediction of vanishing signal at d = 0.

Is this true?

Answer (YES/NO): YES